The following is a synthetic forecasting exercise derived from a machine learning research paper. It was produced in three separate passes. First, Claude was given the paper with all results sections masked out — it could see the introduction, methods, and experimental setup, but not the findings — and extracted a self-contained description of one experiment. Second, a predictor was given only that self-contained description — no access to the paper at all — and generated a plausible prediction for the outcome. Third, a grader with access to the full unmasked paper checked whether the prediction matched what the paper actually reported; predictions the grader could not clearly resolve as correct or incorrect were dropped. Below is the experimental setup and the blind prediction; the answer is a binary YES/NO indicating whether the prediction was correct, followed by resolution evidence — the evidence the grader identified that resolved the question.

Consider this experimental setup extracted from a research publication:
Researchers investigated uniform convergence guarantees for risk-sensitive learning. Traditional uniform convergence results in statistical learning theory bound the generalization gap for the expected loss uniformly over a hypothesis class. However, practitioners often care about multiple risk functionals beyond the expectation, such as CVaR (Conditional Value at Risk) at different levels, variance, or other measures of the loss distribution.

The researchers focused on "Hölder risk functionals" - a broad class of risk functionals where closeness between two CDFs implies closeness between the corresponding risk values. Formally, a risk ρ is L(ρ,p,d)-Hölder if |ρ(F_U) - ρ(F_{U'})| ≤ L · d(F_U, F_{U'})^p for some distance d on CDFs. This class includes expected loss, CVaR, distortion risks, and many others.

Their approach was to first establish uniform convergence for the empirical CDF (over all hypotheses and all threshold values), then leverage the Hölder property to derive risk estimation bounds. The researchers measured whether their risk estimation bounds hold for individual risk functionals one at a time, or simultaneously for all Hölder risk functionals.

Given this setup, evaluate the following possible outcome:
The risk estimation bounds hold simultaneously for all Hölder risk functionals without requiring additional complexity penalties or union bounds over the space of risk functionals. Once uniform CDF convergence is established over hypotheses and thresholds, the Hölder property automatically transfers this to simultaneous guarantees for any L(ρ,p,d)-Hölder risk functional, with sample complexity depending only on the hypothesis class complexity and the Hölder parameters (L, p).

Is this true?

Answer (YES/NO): YES